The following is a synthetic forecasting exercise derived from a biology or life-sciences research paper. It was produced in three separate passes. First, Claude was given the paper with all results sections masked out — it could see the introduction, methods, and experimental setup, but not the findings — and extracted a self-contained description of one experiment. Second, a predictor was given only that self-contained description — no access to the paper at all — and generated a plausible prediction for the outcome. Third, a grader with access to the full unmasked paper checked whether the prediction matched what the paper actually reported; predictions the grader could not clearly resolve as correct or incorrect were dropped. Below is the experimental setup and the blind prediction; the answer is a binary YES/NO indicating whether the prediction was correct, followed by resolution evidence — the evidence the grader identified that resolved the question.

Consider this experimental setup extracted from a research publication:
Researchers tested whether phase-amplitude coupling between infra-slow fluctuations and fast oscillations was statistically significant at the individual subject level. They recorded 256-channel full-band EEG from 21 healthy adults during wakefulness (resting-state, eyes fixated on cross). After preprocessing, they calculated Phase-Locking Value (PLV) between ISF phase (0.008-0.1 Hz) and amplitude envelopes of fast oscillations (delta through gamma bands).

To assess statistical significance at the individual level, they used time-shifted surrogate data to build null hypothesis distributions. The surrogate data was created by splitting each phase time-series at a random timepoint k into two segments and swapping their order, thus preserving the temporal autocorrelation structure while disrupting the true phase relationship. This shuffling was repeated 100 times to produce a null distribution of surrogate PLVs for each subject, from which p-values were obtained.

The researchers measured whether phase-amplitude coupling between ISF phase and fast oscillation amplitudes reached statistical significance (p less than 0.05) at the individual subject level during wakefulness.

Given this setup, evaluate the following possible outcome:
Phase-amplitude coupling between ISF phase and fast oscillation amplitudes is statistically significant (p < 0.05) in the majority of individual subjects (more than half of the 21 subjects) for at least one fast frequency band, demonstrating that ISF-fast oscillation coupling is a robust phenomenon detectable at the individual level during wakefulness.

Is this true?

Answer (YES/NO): YES